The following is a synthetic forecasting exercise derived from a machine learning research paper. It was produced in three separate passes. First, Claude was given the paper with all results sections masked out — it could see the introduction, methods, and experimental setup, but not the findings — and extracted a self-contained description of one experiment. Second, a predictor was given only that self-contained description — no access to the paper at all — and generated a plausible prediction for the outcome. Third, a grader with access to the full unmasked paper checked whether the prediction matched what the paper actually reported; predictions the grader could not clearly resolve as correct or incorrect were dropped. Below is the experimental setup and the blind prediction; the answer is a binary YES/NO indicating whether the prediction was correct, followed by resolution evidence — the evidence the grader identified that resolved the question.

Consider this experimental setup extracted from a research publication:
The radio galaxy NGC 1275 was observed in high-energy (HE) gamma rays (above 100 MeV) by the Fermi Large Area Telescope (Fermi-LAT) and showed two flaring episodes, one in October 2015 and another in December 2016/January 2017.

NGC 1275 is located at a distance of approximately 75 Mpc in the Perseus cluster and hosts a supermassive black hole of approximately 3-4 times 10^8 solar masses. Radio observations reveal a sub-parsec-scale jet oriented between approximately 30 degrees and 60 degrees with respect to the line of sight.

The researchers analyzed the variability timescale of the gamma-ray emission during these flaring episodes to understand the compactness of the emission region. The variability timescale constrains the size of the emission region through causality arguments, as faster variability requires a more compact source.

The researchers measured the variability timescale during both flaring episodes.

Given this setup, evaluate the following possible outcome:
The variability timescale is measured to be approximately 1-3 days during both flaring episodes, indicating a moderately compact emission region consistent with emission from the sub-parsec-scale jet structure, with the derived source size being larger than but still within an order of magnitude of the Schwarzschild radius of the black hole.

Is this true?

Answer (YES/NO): NO